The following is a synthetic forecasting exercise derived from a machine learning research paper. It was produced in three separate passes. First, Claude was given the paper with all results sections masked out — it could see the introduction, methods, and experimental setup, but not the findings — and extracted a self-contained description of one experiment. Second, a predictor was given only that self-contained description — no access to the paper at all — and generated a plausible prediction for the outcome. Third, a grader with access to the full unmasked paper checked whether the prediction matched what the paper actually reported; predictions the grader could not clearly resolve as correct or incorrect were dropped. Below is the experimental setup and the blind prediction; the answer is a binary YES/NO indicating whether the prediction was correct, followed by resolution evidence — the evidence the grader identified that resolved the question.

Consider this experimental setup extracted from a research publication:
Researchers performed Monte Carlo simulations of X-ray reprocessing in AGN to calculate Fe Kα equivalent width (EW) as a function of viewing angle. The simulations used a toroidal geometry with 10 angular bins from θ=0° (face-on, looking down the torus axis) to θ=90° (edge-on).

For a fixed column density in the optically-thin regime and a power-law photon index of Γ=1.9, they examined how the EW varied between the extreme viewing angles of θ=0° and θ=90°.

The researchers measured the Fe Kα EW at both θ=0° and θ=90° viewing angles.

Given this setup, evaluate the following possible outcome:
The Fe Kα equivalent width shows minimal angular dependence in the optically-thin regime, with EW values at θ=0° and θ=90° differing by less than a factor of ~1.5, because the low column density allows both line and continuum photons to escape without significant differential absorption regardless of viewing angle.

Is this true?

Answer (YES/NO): YES